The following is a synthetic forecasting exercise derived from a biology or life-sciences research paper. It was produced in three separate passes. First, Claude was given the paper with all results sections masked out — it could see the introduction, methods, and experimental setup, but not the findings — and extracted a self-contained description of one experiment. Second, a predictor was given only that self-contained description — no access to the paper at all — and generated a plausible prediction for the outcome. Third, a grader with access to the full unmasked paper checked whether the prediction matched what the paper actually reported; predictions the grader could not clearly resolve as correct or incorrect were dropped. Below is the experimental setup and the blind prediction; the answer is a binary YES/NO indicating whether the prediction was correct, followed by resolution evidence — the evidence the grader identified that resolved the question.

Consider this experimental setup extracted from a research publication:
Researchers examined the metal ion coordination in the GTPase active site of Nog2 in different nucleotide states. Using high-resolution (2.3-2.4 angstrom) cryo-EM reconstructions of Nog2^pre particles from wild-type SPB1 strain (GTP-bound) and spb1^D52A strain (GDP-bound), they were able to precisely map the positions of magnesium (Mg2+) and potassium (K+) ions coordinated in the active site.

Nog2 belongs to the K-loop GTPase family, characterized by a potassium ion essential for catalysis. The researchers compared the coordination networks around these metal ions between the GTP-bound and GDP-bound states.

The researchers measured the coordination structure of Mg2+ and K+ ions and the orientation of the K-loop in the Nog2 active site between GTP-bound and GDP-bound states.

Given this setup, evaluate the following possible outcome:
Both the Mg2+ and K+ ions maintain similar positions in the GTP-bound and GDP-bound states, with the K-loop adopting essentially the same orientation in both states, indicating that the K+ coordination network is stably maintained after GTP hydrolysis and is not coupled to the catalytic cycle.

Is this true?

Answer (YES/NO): NO